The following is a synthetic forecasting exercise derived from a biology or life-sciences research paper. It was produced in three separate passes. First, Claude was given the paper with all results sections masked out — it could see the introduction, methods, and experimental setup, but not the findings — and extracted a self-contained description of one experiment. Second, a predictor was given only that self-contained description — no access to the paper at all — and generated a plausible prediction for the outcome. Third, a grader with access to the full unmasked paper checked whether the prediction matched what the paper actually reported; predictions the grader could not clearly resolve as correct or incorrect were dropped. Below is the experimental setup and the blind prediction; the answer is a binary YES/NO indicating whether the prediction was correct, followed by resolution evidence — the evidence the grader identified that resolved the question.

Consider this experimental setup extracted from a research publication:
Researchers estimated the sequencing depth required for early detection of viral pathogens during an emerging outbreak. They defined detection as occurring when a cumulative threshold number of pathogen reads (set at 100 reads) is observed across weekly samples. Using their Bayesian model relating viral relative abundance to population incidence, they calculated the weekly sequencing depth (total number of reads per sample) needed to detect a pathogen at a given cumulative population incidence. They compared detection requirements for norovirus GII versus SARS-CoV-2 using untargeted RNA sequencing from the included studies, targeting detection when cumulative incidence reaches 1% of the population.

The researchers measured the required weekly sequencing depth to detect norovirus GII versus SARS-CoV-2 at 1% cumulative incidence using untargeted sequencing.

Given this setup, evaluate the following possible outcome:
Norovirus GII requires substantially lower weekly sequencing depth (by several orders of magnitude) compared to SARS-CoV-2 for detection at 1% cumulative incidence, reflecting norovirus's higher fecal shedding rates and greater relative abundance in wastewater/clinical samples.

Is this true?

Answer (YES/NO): YES